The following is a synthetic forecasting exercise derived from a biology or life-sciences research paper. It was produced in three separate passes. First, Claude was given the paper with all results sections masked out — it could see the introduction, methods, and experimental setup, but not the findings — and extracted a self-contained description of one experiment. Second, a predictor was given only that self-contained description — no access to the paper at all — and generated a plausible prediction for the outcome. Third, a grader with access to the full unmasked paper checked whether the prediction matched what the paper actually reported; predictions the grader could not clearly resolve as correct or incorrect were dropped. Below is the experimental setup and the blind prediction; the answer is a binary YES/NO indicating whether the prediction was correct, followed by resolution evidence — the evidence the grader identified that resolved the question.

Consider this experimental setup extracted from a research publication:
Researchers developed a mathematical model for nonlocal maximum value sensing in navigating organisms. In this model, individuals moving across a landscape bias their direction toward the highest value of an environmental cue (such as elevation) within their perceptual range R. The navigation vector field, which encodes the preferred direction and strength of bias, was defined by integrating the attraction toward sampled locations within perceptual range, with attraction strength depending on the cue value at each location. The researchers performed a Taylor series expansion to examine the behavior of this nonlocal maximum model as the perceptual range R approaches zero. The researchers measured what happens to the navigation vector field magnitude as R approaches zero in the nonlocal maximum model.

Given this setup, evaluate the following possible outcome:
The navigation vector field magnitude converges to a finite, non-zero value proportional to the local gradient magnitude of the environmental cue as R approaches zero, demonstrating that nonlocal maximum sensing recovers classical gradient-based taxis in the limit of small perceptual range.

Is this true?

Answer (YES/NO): NO